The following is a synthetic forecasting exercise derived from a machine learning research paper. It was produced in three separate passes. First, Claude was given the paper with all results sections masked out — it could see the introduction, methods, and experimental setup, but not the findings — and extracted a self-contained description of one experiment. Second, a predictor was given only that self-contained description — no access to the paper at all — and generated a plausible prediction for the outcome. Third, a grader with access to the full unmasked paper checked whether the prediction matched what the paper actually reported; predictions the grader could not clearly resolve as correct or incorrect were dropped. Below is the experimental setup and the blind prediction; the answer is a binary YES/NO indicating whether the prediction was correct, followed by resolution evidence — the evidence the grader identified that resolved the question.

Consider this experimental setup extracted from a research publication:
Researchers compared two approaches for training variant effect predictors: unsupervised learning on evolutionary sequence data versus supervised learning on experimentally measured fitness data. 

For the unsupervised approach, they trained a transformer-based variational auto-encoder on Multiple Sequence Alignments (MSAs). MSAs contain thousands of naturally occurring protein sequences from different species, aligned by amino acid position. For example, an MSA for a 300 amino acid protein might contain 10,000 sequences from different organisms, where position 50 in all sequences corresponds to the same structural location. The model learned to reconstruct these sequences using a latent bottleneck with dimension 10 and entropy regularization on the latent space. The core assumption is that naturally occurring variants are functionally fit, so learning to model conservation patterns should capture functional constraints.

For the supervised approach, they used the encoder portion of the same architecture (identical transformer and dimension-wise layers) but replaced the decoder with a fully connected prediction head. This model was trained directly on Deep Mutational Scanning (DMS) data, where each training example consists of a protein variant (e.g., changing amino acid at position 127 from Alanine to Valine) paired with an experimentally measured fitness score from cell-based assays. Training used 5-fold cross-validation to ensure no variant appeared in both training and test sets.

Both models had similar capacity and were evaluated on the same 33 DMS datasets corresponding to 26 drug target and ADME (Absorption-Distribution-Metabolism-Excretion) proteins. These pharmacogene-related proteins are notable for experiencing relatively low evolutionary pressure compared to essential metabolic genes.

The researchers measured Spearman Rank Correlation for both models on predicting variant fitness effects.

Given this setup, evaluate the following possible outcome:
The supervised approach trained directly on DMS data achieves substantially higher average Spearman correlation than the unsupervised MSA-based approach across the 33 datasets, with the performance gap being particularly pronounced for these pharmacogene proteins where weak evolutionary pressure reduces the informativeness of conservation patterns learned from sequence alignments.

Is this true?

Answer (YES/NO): NO